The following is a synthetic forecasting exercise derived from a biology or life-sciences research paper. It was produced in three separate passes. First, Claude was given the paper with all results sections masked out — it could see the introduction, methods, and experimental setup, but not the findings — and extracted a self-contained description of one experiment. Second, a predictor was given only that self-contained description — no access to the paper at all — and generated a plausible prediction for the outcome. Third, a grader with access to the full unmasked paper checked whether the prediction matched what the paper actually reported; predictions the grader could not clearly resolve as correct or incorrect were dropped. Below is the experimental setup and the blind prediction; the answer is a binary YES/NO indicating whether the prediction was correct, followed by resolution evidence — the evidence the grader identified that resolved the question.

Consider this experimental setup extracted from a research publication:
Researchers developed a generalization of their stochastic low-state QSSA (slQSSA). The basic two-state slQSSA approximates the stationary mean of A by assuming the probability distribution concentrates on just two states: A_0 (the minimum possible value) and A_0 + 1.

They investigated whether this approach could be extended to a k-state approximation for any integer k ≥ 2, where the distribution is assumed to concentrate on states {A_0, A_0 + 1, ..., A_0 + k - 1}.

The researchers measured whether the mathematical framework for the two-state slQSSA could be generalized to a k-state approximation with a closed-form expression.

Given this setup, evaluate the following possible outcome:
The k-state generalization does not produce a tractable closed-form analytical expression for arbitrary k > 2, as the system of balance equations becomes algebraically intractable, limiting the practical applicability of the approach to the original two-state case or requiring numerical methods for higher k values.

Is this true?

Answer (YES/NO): NO